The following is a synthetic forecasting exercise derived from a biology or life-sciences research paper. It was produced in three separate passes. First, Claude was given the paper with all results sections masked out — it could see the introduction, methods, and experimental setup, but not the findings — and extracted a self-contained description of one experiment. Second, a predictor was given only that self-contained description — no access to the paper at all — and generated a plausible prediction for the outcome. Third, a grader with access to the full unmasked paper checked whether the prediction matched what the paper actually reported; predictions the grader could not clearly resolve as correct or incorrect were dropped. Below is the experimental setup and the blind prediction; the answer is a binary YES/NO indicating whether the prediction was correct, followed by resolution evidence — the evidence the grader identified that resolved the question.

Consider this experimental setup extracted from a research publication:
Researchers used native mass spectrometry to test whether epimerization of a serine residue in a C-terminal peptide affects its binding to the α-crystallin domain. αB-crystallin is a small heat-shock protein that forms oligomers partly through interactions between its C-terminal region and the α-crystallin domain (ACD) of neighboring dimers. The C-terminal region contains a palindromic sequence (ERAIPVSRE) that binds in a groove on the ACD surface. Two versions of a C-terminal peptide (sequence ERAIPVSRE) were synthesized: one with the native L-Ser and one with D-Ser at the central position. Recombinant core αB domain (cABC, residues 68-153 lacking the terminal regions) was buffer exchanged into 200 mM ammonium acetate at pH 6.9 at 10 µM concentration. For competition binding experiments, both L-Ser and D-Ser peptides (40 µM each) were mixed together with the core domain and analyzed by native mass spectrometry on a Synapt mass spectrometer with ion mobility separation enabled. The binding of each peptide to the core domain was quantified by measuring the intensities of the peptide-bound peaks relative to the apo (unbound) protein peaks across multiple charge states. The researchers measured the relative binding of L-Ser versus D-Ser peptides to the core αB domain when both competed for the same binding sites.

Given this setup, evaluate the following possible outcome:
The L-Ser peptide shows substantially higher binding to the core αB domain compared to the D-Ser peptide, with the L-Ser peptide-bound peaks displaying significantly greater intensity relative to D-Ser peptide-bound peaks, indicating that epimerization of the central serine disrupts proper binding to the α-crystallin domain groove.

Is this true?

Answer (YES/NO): YES